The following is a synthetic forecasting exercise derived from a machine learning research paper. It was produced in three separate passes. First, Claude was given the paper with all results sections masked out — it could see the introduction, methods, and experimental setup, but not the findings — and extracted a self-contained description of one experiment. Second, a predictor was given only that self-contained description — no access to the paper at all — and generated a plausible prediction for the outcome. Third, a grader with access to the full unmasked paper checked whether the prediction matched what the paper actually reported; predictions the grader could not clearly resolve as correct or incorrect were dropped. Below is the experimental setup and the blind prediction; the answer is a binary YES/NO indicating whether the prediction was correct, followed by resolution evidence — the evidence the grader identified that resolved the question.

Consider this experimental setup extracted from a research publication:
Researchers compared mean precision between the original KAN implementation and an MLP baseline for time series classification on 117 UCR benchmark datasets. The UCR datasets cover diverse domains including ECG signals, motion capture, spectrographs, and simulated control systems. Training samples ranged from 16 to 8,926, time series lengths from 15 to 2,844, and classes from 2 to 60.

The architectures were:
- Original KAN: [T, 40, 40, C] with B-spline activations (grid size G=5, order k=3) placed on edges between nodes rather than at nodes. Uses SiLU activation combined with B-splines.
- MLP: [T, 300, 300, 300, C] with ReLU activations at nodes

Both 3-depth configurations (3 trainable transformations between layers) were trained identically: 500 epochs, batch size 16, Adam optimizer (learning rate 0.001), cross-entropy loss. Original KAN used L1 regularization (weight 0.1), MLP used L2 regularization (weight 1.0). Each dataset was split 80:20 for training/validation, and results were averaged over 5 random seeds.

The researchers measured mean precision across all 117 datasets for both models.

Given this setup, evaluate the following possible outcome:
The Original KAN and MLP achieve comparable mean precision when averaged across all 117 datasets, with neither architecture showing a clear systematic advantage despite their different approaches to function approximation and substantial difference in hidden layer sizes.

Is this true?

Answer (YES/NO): NO